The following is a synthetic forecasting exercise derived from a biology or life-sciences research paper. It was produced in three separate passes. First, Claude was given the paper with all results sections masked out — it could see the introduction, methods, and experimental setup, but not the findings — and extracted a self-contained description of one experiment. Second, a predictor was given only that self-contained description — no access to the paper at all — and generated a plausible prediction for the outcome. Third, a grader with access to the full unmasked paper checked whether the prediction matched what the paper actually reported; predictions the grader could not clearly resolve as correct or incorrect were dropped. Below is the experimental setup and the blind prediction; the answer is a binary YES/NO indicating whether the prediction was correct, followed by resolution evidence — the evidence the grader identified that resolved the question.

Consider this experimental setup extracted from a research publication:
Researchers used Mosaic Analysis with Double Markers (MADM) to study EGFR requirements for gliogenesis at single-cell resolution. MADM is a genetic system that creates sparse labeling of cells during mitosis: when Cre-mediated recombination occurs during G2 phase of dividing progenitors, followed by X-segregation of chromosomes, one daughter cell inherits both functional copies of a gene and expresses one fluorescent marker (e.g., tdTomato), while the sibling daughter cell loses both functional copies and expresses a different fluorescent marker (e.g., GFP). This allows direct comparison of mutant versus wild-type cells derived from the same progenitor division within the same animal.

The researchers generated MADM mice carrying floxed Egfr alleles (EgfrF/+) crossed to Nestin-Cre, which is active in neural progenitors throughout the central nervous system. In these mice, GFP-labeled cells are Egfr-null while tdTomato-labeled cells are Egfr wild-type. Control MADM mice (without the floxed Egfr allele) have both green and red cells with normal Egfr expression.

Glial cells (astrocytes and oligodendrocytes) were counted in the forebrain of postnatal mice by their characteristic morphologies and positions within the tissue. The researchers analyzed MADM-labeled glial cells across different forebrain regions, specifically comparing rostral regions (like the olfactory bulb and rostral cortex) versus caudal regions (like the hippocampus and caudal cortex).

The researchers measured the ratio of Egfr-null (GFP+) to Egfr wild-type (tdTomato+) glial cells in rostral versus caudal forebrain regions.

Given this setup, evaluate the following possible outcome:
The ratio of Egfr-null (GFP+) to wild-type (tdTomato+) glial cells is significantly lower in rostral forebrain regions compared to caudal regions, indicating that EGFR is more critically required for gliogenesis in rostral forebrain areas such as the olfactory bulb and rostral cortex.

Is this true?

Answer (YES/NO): YES